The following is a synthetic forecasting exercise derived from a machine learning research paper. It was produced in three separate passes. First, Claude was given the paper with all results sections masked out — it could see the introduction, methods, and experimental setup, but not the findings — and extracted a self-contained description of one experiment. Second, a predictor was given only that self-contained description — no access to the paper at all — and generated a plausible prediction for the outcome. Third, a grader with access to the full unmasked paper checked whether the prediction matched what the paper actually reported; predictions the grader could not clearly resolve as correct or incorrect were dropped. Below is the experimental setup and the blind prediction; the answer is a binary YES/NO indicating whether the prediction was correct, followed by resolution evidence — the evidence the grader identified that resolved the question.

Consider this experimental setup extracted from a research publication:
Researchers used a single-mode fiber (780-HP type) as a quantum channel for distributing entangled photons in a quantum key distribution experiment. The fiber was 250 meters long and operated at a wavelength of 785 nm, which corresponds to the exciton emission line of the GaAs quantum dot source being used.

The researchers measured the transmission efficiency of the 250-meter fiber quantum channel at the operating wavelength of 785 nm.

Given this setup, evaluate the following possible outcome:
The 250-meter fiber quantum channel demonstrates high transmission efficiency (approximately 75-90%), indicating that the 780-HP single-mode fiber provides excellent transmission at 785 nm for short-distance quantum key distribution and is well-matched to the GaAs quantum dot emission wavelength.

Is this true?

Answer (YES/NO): YES